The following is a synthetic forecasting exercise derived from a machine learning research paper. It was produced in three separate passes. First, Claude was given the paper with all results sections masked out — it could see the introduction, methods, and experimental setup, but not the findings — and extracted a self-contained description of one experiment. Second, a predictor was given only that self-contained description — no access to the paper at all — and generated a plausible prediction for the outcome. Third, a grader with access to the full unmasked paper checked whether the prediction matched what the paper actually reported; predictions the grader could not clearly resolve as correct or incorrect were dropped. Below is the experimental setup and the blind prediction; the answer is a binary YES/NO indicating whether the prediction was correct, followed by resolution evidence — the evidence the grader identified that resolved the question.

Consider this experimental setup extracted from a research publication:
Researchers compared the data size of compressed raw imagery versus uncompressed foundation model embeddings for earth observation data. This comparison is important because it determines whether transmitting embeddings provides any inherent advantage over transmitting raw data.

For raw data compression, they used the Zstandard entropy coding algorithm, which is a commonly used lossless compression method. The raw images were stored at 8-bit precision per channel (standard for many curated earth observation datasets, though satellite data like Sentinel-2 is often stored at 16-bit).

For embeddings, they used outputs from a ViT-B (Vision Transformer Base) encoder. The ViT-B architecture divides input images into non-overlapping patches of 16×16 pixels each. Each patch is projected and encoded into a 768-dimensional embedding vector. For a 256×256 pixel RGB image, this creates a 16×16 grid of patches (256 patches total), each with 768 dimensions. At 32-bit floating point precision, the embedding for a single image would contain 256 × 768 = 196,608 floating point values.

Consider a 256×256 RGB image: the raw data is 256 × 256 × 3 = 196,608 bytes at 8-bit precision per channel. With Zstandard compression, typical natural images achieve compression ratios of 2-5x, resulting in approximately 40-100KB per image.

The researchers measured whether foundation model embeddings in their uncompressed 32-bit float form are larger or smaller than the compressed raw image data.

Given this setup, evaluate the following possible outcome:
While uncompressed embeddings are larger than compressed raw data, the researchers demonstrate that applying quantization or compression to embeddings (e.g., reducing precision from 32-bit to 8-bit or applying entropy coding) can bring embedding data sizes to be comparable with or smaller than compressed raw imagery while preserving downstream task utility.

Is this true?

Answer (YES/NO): YES